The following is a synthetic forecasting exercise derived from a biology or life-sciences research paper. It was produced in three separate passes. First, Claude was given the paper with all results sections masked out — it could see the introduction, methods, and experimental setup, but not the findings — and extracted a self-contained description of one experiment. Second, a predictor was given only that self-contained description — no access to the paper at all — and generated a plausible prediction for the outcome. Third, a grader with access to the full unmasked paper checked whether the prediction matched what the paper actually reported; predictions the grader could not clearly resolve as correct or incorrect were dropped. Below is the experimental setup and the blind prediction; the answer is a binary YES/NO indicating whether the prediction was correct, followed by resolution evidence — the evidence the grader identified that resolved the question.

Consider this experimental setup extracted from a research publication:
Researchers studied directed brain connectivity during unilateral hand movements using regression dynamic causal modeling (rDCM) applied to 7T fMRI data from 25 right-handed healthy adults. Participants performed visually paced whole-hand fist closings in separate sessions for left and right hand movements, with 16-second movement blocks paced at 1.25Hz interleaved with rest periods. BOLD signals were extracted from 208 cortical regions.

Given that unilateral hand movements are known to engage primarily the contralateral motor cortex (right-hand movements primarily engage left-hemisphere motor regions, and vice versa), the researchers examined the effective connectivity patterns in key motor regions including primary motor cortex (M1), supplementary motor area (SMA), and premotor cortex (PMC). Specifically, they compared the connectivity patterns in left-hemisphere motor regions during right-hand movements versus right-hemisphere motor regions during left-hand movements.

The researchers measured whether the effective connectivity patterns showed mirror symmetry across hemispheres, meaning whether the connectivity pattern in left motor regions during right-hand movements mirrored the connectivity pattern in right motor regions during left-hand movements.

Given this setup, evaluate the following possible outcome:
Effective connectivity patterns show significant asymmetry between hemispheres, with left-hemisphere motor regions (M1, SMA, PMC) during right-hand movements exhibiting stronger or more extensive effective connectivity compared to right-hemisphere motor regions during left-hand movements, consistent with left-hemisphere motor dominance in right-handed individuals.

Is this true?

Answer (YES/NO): NO